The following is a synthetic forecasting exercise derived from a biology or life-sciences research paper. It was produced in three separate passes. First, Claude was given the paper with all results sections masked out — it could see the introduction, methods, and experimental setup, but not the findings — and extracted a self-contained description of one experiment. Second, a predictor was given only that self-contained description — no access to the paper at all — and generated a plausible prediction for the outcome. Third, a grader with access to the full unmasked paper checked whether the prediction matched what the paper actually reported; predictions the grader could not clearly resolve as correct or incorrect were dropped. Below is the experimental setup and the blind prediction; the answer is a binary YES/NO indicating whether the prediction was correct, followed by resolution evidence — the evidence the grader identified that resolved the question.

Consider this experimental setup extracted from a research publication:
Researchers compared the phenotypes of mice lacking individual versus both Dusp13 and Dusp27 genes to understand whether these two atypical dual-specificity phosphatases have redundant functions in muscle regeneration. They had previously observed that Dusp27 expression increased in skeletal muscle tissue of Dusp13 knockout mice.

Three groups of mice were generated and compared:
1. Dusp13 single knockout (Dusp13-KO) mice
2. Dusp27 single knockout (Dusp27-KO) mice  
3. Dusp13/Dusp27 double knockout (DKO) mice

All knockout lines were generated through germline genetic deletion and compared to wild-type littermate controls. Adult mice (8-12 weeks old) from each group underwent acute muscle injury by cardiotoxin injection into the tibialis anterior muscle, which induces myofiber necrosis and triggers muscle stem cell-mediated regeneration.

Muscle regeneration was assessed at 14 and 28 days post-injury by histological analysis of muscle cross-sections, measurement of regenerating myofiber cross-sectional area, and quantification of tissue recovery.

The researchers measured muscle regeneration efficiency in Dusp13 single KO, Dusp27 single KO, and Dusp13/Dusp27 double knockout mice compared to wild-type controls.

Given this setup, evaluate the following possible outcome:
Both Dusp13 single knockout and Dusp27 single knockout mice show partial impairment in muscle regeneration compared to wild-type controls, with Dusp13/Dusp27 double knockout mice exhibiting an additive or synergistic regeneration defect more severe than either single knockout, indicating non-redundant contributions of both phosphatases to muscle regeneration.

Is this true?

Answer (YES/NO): NO